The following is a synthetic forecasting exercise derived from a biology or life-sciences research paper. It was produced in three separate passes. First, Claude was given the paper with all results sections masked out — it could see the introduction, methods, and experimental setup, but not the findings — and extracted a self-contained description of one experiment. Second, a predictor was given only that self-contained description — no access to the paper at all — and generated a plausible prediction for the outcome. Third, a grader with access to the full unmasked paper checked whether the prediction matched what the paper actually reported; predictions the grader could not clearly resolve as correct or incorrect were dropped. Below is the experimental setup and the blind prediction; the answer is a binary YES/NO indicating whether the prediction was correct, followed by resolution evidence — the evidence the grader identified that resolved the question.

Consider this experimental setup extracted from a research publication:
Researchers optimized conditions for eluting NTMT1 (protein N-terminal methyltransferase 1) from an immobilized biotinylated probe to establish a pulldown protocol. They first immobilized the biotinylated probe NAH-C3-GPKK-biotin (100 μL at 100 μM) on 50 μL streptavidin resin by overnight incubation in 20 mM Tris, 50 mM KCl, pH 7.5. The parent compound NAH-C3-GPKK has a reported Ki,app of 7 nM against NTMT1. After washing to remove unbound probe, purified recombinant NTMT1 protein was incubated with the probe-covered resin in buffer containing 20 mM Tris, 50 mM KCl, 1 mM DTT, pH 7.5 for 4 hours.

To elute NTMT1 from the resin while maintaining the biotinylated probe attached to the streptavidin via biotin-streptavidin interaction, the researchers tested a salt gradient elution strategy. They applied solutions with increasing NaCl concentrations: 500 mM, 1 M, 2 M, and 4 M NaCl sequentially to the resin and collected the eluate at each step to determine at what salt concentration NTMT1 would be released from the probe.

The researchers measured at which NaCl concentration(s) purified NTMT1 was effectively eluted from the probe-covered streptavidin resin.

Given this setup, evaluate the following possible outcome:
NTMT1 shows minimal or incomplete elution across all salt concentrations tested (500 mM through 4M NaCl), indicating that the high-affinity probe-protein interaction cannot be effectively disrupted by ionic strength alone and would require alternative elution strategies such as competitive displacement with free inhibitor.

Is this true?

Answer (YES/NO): NO